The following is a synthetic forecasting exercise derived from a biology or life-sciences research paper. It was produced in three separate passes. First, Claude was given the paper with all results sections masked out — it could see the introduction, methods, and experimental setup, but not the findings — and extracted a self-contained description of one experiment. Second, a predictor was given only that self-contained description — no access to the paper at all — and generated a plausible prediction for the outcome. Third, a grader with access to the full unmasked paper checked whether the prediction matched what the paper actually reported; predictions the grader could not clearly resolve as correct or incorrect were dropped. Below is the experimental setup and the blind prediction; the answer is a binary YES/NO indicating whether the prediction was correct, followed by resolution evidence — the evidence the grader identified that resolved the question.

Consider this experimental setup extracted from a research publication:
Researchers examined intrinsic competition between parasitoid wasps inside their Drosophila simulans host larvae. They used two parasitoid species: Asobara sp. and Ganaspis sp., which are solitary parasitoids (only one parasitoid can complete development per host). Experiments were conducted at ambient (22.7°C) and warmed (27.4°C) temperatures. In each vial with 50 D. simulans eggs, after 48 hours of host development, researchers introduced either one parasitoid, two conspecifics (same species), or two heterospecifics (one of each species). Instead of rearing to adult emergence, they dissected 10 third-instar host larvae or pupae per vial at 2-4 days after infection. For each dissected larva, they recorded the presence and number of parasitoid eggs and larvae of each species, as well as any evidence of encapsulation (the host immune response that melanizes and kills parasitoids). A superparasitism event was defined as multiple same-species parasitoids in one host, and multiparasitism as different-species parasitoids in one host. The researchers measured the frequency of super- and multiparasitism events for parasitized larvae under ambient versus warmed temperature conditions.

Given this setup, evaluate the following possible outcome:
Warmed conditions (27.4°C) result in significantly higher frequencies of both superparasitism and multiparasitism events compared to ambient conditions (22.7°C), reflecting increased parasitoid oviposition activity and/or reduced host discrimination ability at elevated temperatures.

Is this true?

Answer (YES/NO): NO